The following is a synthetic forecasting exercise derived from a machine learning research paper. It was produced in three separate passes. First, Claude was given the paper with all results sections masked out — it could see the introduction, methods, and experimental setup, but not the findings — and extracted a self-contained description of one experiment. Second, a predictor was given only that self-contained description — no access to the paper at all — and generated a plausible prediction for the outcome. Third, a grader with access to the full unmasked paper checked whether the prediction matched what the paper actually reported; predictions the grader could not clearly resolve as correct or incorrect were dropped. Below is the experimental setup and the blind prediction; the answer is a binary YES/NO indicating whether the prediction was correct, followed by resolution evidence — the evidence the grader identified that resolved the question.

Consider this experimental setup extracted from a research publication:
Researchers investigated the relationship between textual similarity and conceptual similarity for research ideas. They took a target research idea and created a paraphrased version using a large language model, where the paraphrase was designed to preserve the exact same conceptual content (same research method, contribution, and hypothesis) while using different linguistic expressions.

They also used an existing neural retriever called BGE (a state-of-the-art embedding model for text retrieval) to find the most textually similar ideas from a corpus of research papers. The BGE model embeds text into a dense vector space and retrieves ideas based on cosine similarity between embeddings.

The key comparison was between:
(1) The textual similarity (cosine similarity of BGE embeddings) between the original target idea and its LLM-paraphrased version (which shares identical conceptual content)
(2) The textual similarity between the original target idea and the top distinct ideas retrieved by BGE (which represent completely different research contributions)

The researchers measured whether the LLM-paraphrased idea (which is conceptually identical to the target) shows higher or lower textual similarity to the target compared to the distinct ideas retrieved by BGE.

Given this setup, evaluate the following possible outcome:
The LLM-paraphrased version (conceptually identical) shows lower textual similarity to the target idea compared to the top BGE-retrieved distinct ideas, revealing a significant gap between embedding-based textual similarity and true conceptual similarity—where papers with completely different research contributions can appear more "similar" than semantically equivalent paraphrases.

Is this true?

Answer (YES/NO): YES